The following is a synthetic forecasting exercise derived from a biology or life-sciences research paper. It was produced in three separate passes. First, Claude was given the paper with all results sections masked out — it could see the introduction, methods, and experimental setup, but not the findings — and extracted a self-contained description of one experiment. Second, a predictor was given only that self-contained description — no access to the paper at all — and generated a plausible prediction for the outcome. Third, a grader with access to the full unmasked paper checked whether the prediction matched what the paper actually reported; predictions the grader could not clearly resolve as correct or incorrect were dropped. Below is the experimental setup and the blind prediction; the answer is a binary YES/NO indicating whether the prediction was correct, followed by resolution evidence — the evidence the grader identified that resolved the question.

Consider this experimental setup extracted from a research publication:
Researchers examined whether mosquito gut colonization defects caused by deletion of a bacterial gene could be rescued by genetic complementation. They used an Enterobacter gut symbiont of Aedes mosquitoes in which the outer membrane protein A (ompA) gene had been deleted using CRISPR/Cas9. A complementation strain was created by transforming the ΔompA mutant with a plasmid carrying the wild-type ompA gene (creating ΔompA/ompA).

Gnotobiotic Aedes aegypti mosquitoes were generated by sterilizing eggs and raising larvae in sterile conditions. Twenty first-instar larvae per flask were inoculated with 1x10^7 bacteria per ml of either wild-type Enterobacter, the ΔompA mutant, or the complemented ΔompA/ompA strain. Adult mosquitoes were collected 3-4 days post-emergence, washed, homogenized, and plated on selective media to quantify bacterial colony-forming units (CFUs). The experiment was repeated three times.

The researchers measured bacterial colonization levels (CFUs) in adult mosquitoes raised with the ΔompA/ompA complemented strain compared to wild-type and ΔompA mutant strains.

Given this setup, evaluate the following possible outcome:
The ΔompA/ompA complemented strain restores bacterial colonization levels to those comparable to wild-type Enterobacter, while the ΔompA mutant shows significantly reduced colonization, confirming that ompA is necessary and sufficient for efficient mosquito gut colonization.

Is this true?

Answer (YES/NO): YES